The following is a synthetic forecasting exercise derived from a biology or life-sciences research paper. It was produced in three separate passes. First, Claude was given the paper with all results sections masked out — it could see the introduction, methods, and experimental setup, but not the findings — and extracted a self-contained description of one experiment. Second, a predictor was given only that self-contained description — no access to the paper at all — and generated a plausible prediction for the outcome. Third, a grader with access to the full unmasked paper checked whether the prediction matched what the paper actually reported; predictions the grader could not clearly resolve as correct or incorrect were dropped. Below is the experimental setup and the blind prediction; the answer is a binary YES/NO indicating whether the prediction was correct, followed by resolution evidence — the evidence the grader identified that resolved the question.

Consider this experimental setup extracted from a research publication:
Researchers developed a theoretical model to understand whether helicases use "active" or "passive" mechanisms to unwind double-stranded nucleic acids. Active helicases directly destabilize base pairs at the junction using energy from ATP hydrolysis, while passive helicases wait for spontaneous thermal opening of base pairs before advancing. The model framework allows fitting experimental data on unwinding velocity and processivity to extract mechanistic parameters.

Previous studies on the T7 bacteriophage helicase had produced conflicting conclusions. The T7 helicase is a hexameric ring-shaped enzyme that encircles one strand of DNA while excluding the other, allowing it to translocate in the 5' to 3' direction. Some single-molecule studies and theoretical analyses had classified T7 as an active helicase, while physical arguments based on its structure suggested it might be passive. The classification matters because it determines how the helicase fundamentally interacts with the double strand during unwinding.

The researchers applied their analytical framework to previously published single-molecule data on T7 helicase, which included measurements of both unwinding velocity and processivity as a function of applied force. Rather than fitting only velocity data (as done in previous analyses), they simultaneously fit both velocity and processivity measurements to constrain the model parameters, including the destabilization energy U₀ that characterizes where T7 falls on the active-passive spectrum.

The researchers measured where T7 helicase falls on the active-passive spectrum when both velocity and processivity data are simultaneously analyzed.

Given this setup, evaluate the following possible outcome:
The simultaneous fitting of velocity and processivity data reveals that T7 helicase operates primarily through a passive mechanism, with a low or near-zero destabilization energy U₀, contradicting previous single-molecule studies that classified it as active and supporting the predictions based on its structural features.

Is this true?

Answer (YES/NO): NO